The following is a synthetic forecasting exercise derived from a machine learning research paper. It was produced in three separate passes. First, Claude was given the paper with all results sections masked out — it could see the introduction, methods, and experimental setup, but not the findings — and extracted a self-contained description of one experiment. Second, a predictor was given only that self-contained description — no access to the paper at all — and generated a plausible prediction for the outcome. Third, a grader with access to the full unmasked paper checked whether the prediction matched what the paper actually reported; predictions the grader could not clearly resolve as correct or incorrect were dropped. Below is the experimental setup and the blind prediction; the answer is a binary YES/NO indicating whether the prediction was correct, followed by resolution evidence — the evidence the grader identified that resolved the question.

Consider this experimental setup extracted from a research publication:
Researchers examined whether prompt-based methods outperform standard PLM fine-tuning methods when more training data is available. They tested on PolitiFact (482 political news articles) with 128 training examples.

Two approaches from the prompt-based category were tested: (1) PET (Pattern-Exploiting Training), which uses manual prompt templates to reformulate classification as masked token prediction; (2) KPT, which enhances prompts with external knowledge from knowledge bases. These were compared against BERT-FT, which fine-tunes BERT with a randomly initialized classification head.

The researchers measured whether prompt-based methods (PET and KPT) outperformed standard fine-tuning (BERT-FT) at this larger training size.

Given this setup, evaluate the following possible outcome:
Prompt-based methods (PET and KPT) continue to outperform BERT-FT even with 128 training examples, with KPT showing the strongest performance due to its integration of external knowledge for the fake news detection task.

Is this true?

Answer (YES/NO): YES